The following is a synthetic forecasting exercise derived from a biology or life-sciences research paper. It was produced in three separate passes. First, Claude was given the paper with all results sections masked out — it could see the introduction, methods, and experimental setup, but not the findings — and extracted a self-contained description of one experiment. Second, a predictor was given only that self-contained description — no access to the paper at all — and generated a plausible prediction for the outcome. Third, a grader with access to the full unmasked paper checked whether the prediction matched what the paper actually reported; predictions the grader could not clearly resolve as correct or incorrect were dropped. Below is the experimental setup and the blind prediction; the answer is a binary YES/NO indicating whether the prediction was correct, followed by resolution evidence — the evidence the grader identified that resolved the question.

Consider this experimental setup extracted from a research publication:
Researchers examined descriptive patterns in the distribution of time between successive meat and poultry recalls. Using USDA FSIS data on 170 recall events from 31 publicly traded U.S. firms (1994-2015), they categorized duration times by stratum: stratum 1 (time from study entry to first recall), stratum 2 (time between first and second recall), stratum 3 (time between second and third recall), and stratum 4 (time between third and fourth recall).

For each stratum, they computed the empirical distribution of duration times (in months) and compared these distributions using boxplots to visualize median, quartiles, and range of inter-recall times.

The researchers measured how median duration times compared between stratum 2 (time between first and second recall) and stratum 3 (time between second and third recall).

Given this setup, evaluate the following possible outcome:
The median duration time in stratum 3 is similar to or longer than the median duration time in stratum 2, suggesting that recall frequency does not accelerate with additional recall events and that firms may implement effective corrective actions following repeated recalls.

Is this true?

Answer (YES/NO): NO